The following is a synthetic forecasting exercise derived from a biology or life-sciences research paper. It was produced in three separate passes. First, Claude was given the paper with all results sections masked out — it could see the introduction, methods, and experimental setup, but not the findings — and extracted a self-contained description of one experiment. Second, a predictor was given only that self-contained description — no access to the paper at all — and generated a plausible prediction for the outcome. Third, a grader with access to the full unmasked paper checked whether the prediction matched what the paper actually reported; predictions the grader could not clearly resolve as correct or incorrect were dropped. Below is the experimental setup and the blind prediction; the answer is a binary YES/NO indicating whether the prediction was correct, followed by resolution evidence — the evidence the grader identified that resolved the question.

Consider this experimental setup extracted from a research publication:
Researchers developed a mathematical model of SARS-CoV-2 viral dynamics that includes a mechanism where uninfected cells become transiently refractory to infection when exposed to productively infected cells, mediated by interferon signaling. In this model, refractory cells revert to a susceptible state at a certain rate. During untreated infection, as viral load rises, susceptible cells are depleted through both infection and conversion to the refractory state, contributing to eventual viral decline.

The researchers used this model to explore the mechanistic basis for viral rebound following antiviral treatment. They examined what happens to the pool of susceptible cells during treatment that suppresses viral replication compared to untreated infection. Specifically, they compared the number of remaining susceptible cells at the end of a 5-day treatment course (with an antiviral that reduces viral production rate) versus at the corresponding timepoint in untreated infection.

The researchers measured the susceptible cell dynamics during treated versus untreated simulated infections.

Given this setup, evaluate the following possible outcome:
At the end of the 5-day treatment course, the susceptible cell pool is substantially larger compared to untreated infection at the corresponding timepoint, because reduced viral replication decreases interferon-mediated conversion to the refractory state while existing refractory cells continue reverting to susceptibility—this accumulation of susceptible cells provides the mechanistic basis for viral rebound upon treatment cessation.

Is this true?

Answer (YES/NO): YES